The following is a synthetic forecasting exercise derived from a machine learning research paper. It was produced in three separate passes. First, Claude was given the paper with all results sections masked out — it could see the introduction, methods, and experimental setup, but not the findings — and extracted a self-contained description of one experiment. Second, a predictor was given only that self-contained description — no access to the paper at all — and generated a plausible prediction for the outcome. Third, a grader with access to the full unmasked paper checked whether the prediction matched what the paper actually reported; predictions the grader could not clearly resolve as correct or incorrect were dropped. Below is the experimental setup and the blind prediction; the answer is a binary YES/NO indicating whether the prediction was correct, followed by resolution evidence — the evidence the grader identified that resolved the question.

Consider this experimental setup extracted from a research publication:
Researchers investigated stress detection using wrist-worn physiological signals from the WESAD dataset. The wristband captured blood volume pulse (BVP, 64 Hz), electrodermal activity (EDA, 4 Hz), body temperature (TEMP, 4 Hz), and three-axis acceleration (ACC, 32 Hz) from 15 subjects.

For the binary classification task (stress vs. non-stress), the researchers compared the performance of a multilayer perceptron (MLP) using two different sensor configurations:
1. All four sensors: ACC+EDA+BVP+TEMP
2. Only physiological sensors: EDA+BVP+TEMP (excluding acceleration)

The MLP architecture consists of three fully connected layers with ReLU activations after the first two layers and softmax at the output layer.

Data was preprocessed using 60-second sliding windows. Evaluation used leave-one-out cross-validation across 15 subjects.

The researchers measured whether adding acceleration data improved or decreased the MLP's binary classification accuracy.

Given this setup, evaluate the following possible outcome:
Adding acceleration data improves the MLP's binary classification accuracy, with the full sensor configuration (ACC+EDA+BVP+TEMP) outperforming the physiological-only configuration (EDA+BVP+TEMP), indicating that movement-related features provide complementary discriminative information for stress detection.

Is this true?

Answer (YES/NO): YES